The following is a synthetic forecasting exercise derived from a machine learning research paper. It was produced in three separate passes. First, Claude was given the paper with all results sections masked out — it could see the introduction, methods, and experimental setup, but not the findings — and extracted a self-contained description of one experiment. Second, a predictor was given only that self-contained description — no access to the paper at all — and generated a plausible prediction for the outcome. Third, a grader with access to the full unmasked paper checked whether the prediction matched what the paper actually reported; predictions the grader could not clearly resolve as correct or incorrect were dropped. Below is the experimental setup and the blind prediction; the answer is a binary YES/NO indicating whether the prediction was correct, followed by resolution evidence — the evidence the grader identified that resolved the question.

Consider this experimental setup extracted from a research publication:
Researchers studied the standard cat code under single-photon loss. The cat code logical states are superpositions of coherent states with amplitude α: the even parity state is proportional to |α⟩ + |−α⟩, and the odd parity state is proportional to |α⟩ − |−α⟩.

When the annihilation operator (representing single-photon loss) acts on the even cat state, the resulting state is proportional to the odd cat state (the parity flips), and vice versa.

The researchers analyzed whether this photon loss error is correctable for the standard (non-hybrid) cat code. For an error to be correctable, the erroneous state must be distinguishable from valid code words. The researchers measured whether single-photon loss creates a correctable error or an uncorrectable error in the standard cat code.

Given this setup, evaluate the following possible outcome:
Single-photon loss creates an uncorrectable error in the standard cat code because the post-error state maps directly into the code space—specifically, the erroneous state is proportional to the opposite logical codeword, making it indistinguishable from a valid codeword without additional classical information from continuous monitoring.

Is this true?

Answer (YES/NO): YES